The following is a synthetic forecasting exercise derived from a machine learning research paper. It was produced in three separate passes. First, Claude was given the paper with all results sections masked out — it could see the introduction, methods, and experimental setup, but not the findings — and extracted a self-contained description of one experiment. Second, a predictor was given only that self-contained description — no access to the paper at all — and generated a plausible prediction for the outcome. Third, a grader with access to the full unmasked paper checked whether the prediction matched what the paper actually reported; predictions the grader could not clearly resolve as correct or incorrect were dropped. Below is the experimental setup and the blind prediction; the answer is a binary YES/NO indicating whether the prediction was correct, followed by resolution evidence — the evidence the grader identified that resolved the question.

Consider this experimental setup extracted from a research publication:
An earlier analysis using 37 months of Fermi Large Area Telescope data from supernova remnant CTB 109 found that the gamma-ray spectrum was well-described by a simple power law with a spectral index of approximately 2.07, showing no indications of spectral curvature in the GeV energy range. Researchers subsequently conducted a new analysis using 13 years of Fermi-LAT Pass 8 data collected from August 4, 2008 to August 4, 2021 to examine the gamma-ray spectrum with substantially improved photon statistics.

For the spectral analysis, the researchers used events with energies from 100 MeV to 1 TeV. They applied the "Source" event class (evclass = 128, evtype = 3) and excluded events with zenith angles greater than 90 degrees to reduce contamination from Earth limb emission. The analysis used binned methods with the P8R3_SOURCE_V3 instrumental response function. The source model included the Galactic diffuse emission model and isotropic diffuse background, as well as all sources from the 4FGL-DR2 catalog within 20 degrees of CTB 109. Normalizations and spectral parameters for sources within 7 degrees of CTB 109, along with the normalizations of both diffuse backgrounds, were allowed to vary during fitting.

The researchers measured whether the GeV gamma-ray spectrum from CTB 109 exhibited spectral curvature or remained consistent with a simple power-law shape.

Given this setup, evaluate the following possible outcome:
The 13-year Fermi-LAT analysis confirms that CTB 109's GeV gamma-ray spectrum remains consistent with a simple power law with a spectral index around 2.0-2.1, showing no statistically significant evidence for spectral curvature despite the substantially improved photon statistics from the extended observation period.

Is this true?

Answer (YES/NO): NO